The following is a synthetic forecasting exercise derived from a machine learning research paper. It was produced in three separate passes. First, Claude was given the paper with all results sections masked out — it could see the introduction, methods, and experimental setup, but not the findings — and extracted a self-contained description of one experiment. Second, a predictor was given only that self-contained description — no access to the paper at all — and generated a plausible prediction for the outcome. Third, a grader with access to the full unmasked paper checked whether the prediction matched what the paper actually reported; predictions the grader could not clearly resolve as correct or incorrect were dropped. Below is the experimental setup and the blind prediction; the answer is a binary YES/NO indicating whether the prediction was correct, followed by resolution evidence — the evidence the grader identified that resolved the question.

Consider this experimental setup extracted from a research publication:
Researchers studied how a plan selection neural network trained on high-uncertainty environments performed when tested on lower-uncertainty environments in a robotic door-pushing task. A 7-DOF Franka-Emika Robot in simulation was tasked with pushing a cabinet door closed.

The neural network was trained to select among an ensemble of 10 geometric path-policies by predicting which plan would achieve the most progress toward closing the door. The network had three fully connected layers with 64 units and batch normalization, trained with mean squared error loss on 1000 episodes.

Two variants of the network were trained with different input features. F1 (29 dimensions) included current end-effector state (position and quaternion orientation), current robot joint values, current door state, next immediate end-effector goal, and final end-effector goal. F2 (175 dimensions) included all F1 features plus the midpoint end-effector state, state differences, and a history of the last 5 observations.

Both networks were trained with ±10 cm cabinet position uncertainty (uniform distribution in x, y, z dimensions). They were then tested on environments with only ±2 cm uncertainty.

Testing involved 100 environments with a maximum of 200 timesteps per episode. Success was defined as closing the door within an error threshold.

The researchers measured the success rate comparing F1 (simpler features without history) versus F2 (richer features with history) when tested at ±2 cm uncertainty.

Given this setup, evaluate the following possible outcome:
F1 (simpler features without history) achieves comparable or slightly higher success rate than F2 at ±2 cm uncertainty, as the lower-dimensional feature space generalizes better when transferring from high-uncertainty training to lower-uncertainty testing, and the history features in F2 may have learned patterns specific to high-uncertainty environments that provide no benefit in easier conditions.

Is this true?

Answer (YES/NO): NO